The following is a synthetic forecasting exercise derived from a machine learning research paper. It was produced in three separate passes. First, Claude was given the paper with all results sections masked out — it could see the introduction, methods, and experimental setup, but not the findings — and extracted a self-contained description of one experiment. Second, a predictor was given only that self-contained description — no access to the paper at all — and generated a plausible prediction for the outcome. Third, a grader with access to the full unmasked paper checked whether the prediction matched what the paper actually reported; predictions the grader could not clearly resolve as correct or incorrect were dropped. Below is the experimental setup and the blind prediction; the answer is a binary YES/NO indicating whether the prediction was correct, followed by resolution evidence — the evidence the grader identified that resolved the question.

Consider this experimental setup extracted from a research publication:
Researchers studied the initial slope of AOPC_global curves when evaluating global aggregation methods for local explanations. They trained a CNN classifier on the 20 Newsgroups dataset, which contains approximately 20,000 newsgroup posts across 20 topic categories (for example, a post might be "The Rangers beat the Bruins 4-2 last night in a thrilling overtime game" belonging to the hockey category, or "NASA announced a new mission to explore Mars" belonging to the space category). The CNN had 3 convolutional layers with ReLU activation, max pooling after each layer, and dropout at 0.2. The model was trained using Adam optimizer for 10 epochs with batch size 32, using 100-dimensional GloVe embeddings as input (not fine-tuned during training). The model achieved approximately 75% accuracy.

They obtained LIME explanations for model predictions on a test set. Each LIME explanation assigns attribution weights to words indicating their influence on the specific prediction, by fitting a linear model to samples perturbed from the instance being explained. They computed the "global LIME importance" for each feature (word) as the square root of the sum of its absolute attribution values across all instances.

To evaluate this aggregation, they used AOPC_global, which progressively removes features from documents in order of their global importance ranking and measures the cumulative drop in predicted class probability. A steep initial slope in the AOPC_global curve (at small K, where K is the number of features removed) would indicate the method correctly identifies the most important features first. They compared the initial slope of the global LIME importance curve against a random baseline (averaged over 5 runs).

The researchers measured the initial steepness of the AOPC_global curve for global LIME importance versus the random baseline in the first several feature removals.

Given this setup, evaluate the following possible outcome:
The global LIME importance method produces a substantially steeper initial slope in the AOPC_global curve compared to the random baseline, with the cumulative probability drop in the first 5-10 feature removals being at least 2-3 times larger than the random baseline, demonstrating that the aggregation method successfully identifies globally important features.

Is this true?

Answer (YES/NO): NO